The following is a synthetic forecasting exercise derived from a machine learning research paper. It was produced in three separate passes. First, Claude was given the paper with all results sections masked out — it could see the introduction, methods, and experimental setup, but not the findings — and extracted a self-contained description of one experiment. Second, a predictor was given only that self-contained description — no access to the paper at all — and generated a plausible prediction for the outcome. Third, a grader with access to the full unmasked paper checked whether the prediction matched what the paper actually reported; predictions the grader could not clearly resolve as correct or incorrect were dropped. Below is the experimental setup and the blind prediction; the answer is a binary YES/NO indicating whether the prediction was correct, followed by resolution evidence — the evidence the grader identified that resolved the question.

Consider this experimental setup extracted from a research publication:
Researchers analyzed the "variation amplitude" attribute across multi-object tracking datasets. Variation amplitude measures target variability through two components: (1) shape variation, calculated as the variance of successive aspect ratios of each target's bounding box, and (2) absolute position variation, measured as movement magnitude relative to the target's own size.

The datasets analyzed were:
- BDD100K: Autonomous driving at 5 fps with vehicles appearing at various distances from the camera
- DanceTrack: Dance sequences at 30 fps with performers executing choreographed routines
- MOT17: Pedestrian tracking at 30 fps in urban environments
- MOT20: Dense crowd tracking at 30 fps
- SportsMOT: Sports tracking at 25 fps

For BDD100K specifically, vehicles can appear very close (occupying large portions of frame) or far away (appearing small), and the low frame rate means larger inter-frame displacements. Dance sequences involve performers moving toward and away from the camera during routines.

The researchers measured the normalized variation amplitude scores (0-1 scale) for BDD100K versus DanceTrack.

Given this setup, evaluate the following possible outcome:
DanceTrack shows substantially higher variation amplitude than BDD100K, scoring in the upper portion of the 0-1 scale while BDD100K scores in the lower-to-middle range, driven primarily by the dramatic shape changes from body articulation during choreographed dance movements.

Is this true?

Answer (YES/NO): NO